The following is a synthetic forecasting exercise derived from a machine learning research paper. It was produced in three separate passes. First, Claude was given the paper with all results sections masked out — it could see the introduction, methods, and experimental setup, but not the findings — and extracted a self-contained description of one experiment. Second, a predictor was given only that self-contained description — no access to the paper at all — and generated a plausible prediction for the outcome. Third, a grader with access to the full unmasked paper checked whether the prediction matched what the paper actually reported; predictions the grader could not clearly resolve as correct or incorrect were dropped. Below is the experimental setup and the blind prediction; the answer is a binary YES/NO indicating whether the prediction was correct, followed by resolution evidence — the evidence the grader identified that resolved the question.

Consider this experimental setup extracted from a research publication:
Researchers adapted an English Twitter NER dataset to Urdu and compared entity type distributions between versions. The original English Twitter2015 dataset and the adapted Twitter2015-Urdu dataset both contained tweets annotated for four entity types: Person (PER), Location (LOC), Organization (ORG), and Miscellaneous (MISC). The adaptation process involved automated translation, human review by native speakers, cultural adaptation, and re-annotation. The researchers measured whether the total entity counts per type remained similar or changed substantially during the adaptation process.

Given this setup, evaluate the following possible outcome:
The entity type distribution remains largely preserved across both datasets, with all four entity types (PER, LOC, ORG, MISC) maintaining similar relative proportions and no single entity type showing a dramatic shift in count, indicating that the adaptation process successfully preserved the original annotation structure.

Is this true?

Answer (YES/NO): YES